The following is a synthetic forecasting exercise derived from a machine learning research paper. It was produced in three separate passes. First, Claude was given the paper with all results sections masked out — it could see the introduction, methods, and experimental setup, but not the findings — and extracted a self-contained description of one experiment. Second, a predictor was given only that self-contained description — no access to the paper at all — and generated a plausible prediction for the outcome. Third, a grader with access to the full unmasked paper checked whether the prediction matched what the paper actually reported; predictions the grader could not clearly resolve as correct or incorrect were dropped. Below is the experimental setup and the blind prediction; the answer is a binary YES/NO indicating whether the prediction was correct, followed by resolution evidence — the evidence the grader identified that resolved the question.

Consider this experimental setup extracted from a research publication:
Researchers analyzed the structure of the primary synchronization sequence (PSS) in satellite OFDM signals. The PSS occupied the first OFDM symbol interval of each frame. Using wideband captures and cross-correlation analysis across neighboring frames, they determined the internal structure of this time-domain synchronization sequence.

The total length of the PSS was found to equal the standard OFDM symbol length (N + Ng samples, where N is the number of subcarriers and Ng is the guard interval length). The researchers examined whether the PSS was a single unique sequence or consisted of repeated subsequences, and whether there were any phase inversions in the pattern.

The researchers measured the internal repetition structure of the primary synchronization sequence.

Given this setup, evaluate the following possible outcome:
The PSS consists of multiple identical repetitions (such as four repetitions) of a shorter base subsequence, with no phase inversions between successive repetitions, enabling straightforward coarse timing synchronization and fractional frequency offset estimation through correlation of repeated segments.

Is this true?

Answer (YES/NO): NO